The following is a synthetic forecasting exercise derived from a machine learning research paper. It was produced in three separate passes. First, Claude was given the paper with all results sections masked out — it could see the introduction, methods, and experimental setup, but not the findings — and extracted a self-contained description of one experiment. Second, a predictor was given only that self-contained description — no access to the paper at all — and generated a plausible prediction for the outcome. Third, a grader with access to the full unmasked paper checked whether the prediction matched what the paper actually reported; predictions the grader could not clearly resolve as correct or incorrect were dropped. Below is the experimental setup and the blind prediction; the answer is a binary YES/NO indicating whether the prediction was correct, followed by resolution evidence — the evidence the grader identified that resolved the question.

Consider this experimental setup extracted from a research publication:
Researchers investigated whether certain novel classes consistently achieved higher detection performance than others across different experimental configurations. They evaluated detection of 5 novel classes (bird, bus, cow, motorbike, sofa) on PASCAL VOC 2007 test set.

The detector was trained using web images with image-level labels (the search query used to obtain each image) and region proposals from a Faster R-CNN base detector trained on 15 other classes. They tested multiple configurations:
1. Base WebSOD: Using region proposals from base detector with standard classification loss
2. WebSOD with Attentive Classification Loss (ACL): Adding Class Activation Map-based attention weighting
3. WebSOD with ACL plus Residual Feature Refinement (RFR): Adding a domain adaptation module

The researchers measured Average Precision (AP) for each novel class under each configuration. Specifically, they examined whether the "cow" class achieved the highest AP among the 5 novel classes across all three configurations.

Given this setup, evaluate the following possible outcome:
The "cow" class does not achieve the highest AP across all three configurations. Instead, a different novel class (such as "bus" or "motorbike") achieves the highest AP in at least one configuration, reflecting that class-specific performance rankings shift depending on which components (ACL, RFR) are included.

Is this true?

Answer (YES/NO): NO